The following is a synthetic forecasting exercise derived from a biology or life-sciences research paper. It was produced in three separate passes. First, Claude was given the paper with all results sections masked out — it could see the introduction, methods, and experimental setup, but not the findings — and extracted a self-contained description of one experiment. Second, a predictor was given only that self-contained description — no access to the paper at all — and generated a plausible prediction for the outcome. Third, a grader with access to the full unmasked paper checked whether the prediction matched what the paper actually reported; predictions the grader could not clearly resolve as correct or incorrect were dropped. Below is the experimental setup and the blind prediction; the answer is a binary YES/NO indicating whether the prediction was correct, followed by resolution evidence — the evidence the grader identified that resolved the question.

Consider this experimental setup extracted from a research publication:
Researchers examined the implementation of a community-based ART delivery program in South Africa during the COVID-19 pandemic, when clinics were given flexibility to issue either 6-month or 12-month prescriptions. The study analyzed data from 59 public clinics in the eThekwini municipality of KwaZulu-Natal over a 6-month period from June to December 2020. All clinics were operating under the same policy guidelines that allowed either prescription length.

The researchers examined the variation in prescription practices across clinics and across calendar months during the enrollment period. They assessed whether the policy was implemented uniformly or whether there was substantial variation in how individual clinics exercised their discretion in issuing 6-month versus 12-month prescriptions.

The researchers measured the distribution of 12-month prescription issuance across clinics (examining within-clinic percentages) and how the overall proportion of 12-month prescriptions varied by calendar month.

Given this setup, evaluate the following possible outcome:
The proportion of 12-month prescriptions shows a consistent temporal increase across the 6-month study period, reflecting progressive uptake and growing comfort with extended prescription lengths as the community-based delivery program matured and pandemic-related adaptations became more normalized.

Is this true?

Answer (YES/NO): NO